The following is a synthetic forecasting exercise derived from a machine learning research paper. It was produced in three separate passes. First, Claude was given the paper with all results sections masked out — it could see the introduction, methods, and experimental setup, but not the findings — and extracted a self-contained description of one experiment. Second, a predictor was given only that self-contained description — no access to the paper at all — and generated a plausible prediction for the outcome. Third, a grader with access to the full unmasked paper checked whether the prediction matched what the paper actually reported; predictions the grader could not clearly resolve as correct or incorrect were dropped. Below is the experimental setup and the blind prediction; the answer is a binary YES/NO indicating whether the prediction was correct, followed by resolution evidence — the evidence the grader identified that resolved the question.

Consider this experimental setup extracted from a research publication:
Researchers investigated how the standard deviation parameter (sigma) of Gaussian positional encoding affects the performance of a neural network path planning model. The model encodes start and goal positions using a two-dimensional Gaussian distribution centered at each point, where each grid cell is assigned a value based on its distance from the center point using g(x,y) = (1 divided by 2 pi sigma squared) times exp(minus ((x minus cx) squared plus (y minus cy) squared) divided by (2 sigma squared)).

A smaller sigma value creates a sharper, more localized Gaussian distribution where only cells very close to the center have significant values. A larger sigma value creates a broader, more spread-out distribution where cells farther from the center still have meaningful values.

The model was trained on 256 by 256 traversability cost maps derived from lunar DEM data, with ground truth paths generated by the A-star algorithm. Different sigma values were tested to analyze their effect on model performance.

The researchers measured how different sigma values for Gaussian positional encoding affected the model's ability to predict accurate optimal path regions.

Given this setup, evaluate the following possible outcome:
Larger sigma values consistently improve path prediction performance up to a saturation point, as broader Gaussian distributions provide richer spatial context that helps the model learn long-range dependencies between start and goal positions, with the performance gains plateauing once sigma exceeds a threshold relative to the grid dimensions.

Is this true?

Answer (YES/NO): NO